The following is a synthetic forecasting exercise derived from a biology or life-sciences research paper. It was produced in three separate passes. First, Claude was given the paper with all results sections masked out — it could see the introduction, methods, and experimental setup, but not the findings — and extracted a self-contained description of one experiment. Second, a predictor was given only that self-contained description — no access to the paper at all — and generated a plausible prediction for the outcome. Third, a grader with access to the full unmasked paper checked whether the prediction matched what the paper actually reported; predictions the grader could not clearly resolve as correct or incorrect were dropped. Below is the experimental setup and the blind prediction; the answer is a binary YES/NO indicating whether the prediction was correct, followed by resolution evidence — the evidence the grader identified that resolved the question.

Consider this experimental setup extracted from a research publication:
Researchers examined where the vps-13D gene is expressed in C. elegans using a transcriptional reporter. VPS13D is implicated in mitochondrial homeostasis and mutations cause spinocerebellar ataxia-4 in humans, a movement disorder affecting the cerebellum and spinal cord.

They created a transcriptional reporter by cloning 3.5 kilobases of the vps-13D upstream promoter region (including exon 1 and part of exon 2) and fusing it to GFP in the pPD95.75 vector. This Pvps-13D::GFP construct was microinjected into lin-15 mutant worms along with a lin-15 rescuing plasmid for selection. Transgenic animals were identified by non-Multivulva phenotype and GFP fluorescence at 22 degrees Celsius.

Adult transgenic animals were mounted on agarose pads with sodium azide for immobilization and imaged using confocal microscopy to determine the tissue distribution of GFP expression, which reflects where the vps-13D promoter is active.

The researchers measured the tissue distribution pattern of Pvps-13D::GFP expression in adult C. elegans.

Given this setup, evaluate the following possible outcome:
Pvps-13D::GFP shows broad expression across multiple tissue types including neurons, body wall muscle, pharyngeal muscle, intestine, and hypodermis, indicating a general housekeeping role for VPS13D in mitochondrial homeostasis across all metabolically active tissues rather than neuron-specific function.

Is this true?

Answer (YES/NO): YES